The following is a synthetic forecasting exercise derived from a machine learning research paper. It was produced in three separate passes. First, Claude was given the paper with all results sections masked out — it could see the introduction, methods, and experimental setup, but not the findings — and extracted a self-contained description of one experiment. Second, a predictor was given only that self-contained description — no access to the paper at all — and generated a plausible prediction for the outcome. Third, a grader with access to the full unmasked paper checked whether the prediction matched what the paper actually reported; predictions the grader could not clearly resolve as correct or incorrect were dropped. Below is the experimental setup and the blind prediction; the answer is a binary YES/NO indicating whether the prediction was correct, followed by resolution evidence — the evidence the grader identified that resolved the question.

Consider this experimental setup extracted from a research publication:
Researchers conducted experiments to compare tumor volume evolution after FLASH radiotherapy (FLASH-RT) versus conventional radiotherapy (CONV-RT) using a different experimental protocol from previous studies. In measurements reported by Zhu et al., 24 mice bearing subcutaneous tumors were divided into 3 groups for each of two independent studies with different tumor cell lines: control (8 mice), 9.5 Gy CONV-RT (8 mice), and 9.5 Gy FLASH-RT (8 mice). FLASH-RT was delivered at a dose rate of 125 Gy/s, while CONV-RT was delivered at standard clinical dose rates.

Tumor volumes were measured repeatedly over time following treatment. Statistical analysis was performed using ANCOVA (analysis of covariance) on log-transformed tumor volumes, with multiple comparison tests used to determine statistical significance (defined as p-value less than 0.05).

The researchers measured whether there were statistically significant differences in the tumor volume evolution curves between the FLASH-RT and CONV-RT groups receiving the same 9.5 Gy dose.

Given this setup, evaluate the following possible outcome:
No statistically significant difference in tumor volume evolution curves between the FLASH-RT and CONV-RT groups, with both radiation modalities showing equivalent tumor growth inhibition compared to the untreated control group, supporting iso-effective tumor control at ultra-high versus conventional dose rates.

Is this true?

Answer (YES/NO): YES